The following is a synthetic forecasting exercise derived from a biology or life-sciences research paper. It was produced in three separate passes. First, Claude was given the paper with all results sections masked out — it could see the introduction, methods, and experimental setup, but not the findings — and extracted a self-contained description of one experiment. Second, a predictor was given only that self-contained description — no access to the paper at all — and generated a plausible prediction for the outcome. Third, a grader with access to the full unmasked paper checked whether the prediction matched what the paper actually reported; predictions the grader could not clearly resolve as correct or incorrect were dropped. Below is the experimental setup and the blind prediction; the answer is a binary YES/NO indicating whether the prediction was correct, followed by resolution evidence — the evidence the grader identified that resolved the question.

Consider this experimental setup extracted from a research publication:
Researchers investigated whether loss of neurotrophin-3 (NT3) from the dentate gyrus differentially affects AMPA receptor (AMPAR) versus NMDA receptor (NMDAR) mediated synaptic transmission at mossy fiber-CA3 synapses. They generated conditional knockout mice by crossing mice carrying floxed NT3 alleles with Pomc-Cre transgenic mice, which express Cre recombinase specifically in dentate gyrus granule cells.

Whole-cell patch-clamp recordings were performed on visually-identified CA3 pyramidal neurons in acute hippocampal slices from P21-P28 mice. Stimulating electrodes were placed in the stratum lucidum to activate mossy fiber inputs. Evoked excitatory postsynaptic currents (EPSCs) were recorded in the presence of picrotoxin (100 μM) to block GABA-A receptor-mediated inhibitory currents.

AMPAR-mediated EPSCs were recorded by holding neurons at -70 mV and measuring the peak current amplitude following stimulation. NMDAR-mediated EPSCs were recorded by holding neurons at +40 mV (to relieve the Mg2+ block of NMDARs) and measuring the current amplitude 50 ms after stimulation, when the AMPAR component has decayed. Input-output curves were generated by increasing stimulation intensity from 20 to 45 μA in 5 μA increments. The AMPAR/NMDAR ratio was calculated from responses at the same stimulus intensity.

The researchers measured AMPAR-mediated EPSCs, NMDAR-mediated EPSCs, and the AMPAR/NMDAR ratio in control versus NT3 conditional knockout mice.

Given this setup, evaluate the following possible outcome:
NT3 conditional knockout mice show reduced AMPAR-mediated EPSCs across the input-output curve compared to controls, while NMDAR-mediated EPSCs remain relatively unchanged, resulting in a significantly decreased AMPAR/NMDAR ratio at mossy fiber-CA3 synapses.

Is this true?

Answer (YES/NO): YES